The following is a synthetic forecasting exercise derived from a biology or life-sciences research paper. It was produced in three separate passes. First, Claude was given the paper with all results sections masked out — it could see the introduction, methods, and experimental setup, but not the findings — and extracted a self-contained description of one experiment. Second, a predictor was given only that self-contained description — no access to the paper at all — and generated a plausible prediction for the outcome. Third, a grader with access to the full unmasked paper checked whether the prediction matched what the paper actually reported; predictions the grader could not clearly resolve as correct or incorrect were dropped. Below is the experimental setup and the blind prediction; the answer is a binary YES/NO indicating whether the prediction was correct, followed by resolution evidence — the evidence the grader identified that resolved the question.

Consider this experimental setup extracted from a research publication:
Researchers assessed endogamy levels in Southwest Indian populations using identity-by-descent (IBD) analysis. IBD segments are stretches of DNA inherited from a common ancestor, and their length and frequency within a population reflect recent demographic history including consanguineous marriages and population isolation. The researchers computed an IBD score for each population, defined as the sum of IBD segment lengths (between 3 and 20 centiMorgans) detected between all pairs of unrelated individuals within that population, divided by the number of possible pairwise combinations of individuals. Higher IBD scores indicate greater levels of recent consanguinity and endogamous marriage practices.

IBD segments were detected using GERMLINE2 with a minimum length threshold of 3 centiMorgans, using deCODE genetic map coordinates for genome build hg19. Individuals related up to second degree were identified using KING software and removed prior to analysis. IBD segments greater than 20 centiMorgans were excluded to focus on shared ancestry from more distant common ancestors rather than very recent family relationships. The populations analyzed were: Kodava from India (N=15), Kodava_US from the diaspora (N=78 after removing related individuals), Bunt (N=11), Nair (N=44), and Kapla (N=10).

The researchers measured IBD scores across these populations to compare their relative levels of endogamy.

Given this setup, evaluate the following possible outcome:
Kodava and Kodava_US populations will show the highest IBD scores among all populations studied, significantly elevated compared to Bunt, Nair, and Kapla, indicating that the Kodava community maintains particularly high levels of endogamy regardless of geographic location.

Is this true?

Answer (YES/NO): NO